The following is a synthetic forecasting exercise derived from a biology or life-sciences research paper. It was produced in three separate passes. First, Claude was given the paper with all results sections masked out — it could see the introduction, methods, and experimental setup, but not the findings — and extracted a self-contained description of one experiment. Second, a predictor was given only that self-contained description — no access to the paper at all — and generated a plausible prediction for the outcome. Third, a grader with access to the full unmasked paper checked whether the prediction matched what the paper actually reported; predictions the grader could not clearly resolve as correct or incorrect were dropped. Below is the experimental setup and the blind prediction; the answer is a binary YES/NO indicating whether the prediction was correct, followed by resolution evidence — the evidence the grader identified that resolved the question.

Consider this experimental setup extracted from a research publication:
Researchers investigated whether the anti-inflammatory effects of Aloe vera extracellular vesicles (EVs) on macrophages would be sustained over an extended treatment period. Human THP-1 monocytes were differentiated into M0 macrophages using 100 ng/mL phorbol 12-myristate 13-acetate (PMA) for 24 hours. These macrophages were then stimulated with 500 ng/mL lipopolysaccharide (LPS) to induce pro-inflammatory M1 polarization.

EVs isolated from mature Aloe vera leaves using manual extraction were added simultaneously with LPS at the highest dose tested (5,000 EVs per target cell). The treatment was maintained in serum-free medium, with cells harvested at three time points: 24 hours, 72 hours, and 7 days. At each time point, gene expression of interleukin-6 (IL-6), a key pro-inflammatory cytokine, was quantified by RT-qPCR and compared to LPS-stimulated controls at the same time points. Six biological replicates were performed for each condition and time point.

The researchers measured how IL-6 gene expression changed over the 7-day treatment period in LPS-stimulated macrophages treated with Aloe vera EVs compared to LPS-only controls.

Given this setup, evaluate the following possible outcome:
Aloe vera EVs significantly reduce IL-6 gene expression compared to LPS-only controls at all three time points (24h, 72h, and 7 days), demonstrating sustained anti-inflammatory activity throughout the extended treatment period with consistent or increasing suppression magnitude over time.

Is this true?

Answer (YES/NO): NO